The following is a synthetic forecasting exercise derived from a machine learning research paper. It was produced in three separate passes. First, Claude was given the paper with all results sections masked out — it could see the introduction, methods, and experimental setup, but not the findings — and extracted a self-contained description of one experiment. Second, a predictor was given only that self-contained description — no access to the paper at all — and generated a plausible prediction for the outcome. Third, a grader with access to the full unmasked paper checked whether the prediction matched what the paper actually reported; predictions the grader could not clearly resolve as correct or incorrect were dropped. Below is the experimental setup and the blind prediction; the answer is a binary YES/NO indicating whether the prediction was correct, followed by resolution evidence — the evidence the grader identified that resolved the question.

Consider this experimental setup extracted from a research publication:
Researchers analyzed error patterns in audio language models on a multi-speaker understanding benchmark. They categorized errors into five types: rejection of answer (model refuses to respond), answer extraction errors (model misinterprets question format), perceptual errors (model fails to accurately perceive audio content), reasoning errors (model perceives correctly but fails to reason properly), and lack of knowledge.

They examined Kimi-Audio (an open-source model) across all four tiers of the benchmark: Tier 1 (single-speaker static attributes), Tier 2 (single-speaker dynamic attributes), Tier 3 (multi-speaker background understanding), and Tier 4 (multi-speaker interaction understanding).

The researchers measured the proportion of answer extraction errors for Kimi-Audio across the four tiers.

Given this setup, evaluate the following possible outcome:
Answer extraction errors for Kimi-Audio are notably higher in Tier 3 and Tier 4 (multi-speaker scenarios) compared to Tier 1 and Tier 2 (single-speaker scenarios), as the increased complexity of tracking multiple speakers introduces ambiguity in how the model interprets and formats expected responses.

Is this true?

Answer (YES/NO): NO